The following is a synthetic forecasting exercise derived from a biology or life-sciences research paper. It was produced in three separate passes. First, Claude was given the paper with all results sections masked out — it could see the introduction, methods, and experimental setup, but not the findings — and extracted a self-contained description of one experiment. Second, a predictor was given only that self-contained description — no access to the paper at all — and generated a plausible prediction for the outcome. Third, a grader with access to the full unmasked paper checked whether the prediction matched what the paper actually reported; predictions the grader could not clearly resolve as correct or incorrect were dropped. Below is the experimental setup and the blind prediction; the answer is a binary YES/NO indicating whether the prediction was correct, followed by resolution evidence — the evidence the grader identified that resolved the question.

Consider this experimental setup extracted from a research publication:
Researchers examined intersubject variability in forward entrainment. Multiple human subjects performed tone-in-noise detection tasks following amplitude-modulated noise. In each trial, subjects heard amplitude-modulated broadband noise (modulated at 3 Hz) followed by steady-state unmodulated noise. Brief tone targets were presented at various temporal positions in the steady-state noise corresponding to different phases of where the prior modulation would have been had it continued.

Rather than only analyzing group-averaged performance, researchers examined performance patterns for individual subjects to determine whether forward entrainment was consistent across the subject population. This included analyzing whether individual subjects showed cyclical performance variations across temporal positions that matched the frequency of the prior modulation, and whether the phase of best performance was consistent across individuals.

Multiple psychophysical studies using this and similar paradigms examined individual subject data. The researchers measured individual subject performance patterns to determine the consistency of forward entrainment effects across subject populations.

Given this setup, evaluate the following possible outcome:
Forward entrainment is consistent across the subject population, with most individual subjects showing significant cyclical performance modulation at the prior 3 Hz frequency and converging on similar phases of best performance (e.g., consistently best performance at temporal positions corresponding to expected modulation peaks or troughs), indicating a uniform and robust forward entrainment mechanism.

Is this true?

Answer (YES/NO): NO